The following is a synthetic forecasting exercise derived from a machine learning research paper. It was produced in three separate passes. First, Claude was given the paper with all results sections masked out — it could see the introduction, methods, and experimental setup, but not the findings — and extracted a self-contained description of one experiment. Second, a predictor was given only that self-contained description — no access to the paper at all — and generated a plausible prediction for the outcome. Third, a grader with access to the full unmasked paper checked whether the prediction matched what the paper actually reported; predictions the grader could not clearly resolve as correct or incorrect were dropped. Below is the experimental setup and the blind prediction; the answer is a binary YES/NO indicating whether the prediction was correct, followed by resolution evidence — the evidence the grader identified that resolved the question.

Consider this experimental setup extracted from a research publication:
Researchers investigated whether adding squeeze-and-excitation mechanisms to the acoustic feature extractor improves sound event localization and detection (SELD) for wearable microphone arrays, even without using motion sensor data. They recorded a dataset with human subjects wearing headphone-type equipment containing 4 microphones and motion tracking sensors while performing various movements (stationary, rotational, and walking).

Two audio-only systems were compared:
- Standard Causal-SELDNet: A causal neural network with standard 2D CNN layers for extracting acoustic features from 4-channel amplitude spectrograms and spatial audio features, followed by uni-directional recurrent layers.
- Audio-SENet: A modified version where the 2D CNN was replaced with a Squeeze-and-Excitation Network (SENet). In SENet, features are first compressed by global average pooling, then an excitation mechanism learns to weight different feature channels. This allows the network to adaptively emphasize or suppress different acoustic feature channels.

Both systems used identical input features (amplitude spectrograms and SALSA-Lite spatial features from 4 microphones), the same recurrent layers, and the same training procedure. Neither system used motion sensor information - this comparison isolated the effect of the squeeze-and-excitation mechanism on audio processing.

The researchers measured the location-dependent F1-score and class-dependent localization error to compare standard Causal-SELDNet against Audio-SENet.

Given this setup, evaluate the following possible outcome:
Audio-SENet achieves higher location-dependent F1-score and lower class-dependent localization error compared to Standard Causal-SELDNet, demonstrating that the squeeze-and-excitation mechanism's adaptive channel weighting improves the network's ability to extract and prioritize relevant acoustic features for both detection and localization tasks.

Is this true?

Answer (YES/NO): YES